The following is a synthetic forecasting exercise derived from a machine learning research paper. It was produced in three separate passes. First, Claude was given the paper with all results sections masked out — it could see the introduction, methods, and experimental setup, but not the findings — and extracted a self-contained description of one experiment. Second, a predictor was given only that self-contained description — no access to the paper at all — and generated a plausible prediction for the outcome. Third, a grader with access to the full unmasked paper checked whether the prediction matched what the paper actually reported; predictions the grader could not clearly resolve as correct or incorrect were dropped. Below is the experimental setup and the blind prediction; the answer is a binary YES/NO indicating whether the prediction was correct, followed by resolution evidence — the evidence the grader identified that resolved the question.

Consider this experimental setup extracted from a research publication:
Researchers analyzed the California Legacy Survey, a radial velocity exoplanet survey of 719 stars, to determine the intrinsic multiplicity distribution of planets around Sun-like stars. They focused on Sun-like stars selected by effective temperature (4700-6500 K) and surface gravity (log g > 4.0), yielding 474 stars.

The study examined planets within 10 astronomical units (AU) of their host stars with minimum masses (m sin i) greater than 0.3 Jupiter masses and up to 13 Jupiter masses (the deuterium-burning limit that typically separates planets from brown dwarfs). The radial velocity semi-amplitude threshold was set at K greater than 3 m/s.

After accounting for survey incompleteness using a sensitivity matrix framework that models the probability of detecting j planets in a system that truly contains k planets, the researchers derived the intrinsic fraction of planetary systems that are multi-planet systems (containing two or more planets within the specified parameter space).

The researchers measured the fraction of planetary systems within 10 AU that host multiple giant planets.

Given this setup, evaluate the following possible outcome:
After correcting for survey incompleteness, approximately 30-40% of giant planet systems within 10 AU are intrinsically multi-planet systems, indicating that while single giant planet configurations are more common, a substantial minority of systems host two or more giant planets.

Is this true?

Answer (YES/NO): YES